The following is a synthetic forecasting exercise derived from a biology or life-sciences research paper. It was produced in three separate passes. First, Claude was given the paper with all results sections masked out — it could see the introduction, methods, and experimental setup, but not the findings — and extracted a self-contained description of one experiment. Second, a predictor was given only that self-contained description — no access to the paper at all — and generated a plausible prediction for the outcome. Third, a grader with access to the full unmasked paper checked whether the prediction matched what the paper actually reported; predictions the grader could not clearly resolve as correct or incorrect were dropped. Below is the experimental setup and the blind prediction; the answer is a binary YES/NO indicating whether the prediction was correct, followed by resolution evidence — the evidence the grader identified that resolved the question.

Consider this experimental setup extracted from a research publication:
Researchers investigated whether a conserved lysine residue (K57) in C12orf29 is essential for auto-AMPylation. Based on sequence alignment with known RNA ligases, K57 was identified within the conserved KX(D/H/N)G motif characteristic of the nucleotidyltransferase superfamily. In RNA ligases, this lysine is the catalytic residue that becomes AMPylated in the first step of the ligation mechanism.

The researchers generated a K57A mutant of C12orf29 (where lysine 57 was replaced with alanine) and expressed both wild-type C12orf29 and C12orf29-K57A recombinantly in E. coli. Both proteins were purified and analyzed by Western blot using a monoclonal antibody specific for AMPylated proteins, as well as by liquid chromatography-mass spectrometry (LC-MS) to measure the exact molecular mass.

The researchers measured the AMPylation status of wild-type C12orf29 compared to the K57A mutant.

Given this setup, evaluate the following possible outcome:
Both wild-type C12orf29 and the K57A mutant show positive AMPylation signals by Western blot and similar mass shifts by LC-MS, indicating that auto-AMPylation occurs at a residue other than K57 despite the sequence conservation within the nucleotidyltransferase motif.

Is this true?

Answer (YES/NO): NO